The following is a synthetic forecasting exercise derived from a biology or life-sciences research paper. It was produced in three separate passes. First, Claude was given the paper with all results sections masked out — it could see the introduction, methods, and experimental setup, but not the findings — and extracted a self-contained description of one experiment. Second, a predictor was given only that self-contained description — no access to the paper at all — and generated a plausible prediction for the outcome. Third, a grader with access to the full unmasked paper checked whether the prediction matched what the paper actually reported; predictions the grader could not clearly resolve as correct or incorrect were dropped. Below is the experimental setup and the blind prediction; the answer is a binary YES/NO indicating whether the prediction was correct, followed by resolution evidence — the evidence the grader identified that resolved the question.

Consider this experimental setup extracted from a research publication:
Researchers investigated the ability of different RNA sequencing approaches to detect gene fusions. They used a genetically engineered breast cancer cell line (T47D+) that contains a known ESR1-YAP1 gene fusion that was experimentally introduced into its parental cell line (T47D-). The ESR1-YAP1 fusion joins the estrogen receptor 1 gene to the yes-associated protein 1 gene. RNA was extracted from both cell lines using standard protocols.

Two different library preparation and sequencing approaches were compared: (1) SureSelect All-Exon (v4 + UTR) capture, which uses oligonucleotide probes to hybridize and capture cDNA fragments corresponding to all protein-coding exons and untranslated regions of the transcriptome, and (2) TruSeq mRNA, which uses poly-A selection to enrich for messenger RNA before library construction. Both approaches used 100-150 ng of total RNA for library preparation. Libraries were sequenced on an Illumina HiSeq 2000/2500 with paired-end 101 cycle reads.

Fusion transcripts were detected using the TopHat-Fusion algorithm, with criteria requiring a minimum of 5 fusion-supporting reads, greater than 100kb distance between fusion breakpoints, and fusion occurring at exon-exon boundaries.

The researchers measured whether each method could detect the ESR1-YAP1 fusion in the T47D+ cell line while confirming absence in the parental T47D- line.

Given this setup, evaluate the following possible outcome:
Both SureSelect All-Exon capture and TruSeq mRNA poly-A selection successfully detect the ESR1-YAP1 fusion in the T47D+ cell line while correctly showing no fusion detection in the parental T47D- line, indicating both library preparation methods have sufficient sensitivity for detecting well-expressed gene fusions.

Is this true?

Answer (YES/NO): YES